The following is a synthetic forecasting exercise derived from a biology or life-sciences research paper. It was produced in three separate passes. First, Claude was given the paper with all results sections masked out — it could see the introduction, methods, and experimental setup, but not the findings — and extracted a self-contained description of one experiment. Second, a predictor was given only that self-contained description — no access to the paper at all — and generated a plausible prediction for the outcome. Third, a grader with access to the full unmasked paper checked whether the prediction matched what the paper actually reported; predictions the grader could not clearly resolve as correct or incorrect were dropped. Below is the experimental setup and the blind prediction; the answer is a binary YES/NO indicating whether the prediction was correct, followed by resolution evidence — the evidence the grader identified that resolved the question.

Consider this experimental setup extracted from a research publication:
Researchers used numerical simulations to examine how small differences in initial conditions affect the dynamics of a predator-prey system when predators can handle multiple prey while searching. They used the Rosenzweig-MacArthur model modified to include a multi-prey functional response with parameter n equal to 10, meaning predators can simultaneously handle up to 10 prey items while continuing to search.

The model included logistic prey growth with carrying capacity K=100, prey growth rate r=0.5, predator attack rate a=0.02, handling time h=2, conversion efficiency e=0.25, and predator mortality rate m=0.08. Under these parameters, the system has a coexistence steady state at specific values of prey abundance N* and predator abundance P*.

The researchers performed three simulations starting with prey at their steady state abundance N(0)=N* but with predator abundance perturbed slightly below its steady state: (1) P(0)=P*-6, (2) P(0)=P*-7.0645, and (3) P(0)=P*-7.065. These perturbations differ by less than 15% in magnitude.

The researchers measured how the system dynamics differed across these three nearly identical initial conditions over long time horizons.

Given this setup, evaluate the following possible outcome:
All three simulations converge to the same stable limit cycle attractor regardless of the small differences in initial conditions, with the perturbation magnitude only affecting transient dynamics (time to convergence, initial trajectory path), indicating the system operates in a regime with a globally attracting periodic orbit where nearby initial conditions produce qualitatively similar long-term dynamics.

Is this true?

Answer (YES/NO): NO